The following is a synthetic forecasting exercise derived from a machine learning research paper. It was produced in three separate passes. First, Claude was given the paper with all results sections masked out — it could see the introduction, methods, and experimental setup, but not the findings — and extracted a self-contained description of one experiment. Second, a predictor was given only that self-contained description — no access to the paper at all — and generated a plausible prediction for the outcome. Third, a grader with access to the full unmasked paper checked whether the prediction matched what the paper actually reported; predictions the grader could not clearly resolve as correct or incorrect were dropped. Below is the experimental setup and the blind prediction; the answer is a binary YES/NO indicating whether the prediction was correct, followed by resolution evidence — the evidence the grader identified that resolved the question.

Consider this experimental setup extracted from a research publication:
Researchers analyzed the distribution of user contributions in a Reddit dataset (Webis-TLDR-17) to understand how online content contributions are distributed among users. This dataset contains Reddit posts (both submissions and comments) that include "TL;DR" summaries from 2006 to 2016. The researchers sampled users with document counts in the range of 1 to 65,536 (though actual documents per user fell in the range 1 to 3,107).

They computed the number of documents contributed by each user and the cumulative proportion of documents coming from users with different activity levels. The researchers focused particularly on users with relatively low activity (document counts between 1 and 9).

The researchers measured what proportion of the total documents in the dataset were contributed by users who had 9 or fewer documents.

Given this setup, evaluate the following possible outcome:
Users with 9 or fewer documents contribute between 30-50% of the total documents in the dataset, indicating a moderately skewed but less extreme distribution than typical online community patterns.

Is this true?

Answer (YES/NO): NO